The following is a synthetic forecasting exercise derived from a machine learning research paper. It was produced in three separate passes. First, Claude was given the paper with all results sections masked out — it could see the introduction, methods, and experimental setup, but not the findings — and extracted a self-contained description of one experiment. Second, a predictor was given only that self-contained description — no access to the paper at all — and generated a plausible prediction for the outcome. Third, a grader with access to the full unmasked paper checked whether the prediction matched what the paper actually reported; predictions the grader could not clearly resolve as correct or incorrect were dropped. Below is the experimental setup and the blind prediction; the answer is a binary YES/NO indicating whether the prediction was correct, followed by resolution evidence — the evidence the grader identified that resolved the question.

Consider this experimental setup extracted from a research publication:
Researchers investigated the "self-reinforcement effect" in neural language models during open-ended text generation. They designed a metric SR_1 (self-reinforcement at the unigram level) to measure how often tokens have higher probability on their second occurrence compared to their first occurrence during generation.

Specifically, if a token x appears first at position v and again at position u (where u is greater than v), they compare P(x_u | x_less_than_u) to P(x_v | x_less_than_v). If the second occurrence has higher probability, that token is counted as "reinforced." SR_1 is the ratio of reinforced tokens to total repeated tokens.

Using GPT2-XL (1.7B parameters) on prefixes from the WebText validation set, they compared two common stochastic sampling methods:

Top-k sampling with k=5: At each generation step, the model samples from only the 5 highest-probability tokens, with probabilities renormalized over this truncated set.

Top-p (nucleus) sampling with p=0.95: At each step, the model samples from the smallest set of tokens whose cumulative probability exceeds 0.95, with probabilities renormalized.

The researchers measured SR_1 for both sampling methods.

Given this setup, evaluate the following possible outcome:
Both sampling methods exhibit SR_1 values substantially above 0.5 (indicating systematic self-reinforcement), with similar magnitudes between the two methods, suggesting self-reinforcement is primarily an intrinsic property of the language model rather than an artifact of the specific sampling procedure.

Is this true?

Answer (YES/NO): NO